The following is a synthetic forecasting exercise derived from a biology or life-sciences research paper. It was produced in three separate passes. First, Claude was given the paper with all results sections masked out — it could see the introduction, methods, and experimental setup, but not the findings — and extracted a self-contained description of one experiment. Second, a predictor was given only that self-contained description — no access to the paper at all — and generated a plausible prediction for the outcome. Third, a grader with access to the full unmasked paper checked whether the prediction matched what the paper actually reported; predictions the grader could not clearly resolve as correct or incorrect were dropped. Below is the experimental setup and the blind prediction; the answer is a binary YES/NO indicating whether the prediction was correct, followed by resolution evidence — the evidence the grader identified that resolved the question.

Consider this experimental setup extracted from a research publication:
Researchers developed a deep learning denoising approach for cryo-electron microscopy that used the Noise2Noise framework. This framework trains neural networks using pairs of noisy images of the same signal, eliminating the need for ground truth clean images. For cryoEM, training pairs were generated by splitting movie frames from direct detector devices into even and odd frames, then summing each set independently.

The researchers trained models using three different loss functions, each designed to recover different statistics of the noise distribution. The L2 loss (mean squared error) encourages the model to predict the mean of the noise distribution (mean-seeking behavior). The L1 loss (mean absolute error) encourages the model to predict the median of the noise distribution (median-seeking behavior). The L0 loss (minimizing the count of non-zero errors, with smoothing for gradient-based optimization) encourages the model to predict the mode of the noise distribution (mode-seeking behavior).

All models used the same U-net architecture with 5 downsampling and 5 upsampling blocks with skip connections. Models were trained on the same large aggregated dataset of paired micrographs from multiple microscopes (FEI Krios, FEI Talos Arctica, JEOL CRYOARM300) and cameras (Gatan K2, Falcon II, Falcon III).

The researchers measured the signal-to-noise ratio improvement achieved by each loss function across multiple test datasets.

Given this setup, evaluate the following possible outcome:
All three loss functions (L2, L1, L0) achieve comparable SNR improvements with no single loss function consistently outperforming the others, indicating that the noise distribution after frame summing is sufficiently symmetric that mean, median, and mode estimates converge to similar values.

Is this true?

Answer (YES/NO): NO